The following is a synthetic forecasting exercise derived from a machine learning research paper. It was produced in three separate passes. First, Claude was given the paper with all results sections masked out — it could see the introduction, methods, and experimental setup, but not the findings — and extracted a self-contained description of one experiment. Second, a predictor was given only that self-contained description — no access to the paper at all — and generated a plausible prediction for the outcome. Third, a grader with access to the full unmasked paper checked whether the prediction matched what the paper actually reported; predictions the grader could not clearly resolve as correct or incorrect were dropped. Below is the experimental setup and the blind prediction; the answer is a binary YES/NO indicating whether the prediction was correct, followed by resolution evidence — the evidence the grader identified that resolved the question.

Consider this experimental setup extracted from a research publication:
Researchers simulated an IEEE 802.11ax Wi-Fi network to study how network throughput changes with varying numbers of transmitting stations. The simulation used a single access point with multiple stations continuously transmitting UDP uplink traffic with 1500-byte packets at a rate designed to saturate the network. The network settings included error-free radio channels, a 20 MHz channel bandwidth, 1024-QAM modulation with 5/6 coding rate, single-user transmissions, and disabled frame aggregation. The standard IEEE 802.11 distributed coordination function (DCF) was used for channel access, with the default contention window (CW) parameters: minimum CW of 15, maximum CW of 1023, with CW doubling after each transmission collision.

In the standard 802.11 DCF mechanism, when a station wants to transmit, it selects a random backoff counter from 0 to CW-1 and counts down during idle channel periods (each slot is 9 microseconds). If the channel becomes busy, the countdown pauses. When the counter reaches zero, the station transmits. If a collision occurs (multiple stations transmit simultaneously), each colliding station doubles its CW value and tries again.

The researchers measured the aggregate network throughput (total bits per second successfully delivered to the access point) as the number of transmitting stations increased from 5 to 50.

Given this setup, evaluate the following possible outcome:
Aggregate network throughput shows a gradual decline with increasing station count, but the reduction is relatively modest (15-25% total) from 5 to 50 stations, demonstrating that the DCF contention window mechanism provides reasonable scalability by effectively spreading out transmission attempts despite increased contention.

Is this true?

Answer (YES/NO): NO